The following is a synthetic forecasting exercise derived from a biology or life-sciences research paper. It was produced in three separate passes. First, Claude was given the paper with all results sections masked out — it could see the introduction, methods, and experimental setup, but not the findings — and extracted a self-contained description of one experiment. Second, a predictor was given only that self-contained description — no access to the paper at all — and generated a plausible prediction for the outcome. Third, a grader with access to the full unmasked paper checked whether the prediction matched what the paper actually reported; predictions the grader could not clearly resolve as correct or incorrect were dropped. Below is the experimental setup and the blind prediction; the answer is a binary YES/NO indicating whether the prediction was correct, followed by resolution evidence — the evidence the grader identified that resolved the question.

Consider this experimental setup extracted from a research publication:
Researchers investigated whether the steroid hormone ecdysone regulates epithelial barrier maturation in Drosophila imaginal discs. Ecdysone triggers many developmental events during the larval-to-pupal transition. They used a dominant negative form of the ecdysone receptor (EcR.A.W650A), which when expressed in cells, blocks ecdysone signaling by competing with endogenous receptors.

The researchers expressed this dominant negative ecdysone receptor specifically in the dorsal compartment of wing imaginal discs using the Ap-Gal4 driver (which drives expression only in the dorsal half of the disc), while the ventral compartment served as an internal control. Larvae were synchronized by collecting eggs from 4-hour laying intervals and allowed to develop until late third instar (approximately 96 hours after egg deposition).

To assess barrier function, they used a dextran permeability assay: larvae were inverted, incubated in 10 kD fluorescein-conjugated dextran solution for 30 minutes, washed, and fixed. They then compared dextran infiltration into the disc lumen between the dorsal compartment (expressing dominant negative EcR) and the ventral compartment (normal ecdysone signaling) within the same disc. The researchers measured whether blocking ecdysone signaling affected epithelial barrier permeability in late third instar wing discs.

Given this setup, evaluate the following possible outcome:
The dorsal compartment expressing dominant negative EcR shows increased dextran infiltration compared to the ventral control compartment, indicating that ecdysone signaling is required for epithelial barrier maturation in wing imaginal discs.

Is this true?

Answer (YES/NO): YES